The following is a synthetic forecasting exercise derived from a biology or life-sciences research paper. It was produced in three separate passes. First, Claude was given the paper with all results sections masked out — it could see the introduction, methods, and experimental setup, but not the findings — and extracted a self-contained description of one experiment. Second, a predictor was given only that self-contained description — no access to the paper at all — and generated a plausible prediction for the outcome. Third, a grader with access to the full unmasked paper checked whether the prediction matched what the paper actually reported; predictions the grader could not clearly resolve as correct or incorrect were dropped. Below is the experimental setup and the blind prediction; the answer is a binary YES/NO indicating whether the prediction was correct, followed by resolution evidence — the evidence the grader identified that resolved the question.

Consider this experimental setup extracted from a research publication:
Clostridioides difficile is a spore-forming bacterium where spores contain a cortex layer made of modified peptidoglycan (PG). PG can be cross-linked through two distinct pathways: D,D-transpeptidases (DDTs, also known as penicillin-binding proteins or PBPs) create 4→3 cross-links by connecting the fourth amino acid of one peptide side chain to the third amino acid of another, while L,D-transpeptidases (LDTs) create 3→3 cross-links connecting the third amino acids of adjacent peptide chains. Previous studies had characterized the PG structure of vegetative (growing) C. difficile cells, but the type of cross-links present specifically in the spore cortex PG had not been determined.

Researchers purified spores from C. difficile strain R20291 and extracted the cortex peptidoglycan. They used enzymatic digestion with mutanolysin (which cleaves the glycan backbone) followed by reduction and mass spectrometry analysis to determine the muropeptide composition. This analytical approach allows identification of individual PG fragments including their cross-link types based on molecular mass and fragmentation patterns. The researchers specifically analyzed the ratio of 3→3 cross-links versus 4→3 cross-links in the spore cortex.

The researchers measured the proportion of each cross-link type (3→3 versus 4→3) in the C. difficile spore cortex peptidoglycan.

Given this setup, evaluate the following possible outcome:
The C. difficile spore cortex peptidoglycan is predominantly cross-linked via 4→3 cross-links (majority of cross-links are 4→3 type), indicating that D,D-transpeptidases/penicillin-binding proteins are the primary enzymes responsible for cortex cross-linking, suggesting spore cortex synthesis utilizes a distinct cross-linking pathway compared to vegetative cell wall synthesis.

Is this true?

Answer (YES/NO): NO